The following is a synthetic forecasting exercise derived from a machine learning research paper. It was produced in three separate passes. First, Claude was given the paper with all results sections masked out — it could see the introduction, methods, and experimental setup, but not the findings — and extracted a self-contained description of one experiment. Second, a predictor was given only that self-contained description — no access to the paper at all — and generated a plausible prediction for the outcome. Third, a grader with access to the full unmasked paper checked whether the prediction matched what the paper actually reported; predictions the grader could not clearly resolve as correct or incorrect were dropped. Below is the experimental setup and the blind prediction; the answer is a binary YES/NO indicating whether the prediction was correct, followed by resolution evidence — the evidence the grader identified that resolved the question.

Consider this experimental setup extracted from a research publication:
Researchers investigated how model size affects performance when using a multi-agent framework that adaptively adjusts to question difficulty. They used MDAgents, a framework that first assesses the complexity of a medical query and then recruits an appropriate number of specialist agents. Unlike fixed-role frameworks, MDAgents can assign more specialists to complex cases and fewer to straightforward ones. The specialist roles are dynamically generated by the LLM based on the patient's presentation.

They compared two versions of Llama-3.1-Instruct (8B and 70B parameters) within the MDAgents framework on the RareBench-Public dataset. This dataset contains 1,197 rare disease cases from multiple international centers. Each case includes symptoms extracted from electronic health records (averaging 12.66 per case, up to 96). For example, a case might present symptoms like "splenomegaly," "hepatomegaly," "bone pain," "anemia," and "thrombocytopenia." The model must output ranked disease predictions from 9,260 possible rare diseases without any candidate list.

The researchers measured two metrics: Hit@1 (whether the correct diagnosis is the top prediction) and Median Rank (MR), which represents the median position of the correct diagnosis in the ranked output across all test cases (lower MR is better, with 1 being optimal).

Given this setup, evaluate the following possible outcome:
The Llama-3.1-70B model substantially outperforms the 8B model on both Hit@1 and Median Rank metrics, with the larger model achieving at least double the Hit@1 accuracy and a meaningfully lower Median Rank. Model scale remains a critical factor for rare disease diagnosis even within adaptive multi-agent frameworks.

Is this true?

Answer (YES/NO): NO